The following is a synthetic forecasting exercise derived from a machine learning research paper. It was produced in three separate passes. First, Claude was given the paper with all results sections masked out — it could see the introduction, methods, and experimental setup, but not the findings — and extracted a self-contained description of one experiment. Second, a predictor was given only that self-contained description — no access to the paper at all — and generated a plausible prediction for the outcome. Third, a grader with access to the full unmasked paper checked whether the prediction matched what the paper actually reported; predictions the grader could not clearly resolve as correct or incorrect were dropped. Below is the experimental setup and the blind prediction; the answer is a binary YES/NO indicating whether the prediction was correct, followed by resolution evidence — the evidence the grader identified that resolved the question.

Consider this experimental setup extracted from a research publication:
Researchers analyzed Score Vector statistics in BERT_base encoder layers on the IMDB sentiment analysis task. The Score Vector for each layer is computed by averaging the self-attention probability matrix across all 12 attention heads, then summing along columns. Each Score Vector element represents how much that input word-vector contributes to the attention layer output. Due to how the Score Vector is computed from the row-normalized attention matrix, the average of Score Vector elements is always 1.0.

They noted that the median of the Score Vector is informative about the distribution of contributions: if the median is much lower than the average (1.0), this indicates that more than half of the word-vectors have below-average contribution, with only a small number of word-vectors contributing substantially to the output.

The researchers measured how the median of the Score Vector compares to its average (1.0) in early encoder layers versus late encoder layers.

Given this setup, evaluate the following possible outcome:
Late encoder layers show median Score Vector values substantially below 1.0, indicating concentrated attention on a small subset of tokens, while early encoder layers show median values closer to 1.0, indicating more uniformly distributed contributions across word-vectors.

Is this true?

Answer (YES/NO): YES